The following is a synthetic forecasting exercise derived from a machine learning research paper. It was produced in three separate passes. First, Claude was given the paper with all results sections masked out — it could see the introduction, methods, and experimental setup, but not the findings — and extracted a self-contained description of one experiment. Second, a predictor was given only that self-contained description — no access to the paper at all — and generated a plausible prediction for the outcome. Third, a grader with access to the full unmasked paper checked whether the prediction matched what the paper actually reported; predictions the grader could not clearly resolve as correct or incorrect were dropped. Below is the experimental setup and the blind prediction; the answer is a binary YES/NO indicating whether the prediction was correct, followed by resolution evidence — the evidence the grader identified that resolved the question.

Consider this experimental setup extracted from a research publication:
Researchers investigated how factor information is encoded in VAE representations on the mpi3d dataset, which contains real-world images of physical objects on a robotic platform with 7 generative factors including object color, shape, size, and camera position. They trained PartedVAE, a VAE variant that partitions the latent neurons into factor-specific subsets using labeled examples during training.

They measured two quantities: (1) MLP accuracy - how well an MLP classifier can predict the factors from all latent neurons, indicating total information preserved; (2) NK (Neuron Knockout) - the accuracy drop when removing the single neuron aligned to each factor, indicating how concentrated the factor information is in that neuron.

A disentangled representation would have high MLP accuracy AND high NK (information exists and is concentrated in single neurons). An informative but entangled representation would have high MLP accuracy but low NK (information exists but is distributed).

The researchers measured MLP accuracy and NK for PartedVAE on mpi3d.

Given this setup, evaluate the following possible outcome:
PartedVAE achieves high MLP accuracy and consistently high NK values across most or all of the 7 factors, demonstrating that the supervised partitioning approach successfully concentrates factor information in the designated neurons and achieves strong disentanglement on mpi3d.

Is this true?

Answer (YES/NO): NO